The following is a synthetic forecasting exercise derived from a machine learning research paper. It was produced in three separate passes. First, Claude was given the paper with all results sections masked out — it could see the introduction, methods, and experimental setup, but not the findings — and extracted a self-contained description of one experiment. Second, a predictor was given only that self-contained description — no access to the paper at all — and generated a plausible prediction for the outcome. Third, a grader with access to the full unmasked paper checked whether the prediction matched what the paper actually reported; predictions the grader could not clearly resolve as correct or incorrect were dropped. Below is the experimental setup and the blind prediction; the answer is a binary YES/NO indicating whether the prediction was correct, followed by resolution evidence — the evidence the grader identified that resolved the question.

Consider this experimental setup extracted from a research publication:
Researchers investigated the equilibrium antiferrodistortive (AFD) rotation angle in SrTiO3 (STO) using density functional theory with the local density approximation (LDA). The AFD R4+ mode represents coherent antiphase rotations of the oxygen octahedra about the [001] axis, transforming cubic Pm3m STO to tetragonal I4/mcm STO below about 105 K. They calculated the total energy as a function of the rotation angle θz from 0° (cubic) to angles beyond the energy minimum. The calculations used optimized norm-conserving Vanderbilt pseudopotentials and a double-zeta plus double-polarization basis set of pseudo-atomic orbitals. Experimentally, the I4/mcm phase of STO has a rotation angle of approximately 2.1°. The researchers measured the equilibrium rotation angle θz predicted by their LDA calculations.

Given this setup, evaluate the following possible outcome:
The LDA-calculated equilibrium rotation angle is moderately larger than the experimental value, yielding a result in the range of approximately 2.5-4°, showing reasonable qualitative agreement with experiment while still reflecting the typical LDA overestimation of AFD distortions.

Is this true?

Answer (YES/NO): NO